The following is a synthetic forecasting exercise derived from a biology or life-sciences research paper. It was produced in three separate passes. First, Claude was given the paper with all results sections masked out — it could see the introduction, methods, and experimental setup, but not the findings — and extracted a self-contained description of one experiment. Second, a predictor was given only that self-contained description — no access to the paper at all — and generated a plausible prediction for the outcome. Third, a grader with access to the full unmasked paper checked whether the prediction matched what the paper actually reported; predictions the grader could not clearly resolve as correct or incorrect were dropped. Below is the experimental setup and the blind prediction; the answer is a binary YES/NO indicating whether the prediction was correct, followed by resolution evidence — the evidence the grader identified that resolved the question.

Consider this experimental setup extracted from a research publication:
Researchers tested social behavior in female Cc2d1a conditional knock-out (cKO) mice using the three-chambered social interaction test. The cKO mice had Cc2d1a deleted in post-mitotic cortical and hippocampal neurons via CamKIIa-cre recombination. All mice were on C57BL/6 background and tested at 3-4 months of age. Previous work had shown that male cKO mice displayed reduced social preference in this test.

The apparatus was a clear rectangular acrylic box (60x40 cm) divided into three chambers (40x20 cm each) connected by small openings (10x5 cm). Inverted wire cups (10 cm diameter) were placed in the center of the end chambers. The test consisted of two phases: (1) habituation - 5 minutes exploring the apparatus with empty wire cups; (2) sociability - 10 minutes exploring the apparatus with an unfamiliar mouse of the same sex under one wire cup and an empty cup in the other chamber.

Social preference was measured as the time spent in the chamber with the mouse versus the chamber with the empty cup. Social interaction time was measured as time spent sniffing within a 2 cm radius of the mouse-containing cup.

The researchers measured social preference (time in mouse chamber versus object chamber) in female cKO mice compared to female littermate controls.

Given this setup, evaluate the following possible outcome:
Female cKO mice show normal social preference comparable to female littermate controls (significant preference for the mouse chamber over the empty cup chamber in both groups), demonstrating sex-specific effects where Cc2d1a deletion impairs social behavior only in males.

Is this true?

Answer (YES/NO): YES